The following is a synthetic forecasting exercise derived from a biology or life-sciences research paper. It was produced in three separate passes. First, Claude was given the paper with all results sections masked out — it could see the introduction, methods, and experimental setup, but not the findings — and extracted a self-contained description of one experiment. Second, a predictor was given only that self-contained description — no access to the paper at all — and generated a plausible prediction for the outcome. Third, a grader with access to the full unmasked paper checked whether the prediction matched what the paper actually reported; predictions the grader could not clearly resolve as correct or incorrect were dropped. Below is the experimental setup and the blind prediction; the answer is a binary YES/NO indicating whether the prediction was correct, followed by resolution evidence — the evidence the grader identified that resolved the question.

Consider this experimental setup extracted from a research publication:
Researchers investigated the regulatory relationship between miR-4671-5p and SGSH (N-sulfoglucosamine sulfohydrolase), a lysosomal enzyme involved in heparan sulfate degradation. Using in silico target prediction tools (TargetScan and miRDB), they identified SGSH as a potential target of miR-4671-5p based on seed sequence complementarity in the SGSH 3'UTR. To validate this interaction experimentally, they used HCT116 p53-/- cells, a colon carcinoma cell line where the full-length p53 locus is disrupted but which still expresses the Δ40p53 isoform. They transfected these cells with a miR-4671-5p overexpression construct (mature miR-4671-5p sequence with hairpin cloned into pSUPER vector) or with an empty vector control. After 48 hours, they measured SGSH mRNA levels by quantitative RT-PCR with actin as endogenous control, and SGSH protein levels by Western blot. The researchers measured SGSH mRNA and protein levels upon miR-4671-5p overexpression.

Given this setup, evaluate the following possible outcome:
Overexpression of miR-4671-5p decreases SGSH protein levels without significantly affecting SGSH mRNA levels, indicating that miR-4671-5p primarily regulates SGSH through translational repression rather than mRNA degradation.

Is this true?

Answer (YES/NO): NO